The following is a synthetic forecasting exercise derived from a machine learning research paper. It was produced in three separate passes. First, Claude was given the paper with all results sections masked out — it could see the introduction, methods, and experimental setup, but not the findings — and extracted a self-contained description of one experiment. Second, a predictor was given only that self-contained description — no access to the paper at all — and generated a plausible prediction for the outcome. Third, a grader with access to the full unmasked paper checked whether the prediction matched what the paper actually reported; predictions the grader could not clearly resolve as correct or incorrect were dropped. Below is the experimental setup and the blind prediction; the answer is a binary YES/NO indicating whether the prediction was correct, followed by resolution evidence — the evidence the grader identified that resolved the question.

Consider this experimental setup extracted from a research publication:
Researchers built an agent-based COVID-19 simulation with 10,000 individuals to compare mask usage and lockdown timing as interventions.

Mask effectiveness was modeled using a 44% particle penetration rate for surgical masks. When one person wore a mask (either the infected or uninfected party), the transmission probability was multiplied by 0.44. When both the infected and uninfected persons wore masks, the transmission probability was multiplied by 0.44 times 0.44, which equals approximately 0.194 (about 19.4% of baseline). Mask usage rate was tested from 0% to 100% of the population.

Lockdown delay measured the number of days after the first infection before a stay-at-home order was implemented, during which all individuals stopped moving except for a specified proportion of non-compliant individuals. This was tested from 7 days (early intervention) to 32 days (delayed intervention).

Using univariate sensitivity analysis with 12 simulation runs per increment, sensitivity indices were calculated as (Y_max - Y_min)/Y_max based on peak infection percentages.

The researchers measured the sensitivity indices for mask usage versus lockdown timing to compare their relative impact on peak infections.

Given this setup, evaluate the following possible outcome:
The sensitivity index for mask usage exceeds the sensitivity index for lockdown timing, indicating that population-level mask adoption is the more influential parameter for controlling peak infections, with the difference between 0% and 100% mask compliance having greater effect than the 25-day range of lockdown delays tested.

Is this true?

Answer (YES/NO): YES